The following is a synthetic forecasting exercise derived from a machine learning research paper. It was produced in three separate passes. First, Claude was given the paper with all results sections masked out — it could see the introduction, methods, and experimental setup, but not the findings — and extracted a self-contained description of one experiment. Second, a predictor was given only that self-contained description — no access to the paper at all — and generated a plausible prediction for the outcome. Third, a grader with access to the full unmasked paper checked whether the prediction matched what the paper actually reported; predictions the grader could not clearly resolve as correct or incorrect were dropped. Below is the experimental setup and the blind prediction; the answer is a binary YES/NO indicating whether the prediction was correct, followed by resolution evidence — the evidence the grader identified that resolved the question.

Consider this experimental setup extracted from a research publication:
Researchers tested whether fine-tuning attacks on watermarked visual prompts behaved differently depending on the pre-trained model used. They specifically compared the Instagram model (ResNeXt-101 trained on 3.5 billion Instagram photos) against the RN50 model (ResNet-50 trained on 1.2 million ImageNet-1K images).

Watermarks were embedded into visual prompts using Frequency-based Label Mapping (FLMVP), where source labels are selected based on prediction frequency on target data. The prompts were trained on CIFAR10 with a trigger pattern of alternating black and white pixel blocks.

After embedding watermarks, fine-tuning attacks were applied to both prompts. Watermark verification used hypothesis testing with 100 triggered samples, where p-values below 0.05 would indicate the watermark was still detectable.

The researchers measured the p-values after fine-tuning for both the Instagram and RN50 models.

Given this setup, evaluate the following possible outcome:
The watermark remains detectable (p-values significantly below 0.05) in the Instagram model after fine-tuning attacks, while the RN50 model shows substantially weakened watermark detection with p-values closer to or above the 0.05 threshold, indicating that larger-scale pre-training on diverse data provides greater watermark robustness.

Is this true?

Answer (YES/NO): NO